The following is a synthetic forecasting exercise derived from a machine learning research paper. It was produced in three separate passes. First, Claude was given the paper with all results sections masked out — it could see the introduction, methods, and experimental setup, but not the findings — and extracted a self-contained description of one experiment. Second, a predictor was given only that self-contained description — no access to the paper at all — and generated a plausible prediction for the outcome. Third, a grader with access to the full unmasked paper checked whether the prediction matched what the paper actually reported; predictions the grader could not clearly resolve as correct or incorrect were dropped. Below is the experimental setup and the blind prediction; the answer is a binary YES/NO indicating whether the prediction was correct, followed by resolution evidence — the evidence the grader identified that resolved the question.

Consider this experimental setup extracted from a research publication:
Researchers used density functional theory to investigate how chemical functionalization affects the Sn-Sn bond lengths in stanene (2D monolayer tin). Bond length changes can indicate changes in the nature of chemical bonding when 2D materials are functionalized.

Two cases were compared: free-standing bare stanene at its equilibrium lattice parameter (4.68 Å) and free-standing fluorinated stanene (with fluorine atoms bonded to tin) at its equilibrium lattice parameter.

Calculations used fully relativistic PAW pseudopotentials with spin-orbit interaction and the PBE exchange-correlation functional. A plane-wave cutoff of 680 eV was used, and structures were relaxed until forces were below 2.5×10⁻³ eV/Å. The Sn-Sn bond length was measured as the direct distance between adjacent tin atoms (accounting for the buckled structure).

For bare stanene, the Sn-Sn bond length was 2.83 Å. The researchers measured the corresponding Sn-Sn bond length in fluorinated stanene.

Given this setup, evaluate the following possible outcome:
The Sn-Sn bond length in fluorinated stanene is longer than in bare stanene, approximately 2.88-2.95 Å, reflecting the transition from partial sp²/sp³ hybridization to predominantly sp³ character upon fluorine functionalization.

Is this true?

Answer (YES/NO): YES